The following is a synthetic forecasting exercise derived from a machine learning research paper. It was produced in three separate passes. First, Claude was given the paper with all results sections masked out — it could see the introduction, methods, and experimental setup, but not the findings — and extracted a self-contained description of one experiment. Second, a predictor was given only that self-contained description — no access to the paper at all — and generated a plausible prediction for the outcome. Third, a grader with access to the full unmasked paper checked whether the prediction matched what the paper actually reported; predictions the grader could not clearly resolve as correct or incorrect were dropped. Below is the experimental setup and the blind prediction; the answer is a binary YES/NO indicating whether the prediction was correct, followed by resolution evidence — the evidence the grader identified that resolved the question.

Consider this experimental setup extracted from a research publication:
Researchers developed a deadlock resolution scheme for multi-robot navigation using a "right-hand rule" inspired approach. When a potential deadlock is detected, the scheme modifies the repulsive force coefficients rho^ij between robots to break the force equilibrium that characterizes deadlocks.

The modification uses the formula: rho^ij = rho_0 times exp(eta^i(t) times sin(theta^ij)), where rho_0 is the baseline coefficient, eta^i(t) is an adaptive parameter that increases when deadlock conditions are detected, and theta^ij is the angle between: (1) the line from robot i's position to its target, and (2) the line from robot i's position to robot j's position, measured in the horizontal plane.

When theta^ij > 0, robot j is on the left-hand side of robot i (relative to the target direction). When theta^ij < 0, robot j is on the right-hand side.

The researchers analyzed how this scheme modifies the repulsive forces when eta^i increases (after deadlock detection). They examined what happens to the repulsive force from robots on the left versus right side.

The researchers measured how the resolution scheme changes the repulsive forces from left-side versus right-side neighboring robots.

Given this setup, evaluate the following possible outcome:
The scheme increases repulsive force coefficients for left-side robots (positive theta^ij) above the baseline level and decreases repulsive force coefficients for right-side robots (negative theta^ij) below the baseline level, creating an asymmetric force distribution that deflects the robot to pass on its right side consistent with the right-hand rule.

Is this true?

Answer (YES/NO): YES